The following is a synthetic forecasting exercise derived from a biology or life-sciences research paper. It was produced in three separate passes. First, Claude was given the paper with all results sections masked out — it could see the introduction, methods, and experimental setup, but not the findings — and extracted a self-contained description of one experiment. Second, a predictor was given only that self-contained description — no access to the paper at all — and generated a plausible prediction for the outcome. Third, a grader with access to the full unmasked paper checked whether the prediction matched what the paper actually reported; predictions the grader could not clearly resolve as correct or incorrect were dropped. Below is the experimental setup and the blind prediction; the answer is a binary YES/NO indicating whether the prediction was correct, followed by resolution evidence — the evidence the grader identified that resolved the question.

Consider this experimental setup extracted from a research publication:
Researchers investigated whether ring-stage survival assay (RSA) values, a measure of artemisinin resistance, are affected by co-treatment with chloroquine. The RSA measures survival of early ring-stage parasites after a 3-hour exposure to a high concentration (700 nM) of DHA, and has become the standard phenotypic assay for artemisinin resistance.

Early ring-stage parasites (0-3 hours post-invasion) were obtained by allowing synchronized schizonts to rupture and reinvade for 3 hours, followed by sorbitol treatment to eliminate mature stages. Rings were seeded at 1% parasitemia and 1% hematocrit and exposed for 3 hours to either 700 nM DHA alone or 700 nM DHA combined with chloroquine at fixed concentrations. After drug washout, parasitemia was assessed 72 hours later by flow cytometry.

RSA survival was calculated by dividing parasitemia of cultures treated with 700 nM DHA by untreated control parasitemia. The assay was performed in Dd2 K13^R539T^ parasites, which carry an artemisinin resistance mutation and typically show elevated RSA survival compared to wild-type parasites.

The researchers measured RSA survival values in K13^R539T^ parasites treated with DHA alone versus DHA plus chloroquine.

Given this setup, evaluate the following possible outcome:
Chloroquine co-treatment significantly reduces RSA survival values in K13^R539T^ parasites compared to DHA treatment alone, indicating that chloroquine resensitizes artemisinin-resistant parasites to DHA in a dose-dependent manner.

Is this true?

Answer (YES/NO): NO